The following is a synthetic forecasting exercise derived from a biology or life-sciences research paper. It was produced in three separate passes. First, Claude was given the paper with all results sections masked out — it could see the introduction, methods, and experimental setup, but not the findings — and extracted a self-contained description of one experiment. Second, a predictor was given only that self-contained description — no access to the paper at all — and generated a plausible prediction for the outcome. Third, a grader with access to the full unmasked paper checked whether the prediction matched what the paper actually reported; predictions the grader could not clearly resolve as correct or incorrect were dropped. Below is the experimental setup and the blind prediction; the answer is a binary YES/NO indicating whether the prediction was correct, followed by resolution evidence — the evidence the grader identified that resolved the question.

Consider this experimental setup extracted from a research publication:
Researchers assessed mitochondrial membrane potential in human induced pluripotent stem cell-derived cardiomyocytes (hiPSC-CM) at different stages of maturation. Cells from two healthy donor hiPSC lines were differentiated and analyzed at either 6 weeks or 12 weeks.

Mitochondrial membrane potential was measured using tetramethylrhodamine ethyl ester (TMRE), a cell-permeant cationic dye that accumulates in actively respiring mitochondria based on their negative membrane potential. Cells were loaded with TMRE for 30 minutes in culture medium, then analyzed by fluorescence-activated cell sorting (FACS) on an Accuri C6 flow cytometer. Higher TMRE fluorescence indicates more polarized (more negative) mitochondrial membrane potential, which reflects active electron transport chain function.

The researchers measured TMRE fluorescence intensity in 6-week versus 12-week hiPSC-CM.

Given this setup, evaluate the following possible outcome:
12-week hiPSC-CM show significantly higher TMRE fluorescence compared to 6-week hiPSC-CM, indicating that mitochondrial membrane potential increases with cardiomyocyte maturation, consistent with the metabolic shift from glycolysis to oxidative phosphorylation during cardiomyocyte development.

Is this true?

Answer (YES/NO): YES